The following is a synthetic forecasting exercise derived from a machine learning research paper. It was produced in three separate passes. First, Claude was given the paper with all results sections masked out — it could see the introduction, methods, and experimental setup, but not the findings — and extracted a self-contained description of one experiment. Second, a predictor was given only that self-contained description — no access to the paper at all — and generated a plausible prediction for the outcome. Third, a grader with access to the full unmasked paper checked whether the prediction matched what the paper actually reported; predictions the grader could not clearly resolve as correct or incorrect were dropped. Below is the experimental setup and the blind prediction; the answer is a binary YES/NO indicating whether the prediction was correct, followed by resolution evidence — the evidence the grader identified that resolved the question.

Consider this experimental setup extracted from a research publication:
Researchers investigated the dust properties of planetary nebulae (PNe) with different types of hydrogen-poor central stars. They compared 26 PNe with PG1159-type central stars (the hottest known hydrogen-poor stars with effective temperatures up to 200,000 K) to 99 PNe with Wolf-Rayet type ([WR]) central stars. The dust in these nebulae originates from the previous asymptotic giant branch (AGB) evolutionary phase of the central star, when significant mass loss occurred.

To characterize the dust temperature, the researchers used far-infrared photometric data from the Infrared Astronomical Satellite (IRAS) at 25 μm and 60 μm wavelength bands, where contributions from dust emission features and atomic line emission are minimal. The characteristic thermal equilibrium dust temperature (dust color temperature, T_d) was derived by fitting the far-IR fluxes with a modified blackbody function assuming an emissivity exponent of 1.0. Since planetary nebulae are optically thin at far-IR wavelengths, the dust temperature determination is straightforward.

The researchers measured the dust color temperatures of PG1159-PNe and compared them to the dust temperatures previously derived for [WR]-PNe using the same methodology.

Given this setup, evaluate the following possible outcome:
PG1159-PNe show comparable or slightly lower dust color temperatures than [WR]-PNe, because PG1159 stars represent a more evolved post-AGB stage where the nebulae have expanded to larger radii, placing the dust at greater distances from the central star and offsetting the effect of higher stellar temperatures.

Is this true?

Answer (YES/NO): NO